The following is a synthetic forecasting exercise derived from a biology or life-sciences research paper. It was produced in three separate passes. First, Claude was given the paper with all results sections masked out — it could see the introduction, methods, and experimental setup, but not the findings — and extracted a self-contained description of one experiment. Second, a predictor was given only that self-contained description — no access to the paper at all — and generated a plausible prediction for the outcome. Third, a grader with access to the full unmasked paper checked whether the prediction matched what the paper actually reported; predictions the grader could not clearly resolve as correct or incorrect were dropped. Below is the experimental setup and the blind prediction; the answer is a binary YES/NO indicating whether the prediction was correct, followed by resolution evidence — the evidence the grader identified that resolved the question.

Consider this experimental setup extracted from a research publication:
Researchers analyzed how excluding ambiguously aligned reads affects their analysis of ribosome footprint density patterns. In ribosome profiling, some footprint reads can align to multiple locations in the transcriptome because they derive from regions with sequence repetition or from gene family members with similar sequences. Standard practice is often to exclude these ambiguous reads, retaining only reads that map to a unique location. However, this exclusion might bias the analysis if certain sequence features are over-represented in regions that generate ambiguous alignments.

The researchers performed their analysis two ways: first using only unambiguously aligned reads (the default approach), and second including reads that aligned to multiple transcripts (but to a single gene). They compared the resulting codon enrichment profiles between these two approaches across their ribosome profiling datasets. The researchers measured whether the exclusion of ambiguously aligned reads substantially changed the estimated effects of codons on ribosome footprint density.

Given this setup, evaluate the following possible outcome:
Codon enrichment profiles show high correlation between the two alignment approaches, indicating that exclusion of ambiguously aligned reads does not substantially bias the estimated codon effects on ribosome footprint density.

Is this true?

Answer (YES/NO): YES